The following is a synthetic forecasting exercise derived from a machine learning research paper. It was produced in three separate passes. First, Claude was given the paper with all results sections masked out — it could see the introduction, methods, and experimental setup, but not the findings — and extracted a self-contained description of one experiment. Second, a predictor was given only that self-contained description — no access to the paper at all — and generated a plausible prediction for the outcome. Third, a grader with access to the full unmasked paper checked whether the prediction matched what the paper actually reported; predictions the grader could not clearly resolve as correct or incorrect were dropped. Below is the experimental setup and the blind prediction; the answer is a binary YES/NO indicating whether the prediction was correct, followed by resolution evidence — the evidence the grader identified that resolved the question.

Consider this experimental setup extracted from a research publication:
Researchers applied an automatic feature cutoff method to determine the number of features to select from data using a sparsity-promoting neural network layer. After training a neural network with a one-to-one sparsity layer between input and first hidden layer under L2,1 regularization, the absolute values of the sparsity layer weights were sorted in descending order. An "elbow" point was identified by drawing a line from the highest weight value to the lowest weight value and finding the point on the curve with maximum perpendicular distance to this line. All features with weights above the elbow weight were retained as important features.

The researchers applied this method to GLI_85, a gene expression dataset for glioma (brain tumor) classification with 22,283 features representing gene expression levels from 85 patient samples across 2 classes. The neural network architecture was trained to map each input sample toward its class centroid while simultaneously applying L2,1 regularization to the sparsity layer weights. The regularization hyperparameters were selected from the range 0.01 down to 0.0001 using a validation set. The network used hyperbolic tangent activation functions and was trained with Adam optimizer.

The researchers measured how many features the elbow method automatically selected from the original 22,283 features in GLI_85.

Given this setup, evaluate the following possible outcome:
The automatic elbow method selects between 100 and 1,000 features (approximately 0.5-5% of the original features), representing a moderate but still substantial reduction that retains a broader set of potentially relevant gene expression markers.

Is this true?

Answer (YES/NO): YES